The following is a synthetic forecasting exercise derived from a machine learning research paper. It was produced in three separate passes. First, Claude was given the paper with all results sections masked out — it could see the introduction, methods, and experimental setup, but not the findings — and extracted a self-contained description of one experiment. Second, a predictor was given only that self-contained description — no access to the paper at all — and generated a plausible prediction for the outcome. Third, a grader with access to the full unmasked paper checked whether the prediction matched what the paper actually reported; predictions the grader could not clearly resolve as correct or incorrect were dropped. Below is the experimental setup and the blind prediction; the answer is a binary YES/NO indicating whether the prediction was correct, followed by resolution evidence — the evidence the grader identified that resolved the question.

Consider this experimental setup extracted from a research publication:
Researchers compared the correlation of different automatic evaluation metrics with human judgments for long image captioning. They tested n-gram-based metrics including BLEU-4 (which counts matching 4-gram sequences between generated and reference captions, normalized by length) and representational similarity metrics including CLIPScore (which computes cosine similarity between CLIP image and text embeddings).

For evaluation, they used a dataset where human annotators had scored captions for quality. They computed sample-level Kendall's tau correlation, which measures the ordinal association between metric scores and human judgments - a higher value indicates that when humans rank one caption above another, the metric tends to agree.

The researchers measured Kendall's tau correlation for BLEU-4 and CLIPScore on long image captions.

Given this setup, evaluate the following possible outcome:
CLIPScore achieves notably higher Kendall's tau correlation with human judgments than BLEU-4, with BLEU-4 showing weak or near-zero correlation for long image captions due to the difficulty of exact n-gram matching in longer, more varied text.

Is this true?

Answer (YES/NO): NO